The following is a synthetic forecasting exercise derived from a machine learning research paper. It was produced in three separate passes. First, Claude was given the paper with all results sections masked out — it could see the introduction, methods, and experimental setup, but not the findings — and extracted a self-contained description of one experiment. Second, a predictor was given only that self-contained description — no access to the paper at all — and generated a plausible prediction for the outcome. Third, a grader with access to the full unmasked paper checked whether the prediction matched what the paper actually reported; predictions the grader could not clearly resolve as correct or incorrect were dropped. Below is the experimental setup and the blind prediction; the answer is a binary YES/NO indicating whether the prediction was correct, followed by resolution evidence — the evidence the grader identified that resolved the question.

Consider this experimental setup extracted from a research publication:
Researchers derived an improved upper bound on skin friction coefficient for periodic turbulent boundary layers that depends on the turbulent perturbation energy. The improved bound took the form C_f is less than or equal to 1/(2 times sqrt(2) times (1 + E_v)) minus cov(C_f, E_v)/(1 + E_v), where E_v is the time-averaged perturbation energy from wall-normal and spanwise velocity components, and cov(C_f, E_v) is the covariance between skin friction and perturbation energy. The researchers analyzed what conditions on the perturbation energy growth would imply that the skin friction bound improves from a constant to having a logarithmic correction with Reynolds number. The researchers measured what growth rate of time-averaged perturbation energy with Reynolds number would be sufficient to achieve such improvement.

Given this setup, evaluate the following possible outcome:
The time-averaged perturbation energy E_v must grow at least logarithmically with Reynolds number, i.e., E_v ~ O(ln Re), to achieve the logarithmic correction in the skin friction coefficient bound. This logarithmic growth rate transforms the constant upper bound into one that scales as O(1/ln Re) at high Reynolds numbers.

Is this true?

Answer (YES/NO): YES